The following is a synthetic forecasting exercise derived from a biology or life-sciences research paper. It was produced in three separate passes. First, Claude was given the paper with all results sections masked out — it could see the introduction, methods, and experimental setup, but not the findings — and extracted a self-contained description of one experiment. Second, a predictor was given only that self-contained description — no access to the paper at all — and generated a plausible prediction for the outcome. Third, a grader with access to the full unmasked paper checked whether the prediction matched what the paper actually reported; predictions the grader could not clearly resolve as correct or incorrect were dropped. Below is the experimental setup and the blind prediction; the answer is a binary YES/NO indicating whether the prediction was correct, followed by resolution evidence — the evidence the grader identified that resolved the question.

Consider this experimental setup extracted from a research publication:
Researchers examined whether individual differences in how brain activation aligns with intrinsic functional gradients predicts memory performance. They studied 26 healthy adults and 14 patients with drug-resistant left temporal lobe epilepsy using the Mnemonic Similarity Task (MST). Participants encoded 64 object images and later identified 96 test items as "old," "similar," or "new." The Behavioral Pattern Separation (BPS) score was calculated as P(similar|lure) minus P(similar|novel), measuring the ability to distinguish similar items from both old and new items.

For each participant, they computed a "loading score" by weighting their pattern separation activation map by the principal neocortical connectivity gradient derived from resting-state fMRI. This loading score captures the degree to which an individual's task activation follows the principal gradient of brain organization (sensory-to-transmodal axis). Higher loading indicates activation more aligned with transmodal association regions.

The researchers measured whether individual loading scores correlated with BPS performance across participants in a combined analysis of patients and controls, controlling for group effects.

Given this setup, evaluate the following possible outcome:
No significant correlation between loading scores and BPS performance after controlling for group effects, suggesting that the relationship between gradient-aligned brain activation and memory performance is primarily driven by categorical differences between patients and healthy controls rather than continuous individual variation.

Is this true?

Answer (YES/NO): NO